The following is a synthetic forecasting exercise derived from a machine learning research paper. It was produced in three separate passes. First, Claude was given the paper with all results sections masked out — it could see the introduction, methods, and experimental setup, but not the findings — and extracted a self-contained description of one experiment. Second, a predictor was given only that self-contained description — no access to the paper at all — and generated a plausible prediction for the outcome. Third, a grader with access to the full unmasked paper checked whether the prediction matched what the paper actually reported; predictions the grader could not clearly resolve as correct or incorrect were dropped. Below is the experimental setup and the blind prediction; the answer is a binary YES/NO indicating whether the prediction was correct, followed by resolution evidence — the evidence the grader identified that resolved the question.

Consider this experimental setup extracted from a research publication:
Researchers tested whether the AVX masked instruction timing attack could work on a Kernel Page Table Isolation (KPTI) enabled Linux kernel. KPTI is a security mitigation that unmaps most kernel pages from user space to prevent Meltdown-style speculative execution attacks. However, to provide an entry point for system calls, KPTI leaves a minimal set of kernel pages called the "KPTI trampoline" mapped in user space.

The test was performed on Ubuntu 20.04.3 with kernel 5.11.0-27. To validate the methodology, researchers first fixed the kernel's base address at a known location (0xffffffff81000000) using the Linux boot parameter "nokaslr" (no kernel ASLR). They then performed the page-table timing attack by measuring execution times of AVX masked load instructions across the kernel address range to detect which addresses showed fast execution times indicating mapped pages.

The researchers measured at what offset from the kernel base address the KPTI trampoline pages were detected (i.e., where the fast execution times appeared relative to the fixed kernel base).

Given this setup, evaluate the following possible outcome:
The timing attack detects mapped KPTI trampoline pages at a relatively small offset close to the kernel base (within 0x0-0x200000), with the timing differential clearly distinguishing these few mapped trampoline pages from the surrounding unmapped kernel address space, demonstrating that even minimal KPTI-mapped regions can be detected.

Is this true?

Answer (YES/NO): NO